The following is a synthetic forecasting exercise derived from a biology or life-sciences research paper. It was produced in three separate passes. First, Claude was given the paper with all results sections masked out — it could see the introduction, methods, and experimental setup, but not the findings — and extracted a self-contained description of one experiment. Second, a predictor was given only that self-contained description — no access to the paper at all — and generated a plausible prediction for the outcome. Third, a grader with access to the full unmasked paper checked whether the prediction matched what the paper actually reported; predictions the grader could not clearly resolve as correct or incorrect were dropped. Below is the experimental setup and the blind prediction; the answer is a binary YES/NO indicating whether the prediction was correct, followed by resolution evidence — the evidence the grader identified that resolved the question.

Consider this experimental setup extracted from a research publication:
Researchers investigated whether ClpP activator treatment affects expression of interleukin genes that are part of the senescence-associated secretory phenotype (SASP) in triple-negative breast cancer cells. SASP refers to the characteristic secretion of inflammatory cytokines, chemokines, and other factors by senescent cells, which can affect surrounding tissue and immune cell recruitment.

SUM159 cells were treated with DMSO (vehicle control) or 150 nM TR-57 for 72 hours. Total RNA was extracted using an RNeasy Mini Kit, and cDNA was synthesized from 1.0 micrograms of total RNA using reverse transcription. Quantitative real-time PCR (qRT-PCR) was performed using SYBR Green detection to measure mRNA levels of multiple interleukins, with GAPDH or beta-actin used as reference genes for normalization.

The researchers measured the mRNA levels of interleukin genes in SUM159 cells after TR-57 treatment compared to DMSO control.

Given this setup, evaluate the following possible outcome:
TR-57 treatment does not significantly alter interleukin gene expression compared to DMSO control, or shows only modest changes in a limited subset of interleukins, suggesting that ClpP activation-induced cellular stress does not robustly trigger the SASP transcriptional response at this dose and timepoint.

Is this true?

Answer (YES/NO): NO